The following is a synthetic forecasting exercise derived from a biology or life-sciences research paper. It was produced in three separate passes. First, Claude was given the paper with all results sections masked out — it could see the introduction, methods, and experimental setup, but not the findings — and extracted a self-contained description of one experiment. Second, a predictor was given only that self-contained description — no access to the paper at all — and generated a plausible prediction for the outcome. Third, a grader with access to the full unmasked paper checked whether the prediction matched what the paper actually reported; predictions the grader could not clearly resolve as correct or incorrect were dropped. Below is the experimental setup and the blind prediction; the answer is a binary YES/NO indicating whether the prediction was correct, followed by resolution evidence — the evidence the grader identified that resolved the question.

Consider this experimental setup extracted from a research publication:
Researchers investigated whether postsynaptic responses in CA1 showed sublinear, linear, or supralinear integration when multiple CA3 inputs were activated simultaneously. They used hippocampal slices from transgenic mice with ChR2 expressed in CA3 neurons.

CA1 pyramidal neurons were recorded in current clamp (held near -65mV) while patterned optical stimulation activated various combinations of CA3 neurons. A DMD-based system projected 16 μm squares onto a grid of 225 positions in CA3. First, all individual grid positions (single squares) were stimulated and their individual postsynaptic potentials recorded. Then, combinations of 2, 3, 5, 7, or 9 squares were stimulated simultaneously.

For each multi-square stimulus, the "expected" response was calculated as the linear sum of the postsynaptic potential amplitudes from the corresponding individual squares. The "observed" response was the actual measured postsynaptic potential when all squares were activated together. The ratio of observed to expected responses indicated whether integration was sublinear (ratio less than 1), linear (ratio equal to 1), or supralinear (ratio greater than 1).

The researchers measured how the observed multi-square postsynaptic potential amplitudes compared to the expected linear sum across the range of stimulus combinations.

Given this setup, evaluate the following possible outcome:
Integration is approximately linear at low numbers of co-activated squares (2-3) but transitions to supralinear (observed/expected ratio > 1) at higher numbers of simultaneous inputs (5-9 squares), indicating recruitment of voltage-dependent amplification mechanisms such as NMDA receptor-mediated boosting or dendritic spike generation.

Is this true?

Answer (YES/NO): NO